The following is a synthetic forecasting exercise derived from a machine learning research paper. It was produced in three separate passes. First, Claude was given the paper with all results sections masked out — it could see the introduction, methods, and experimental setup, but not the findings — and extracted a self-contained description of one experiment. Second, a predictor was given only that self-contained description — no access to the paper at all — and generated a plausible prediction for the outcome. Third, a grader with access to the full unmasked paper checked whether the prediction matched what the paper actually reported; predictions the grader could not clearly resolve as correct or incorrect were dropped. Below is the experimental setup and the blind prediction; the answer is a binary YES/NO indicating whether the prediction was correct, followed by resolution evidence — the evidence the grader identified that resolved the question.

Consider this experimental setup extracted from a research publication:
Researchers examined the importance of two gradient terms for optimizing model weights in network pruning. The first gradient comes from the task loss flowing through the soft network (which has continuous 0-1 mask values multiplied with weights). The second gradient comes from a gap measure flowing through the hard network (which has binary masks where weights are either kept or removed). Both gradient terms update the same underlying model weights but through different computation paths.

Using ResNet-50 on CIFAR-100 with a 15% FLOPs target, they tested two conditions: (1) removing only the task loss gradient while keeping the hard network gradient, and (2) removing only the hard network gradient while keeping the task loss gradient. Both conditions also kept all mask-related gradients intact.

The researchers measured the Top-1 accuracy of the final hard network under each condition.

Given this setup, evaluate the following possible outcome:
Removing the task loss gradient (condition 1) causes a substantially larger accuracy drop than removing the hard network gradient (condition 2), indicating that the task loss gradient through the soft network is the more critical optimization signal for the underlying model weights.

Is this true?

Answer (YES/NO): NO